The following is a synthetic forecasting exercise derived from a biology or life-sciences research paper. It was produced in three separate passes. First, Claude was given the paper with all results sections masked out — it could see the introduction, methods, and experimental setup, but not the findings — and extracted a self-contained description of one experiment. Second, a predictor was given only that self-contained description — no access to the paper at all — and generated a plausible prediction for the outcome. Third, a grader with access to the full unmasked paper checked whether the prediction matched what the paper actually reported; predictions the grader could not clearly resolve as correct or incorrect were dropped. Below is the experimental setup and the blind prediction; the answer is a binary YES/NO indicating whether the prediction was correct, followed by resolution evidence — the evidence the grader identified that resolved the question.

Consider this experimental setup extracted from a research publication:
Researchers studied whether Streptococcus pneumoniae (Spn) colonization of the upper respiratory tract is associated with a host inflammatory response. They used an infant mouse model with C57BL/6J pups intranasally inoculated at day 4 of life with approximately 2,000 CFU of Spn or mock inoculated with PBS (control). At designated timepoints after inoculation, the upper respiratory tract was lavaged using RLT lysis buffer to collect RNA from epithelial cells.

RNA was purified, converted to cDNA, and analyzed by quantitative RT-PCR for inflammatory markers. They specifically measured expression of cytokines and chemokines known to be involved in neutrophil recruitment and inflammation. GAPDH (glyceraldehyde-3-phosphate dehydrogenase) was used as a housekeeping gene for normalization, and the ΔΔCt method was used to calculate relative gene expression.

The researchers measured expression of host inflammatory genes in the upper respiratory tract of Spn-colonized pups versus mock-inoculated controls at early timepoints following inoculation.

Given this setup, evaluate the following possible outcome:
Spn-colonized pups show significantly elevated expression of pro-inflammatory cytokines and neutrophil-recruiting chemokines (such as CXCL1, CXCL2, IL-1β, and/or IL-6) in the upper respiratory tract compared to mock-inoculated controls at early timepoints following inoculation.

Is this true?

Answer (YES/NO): NO